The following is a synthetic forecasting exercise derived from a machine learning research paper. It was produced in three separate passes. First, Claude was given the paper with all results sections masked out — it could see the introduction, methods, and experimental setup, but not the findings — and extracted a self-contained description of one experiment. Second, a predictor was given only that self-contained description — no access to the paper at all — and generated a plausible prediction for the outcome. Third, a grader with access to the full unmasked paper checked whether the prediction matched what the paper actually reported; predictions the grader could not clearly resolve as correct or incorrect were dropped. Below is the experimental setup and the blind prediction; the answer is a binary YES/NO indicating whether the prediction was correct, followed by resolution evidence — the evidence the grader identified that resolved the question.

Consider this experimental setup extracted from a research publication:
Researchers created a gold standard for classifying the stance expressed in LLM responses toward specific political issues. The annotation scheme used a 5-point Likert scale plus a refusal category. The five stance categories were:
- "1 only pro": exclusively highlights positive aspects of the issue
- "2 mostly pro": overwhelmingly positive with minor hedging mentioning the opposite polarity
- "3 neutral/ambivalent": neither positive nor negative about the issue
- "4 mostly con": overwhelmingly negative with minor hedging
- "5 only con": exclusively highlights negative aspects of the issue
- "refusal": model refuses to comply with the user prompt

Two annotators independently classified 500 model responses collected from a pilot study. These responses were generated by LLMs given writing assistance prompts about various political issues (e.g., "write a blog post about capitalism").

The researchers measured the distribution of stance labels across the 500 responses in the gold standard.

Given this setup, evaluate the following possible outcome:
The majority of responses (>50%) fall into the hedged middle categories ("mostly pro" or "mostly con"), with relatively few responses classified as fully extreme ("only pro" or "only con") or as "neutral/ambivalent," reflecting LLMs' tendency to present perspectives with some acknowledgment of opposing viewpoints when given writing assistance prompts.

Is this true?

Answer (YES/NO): NO